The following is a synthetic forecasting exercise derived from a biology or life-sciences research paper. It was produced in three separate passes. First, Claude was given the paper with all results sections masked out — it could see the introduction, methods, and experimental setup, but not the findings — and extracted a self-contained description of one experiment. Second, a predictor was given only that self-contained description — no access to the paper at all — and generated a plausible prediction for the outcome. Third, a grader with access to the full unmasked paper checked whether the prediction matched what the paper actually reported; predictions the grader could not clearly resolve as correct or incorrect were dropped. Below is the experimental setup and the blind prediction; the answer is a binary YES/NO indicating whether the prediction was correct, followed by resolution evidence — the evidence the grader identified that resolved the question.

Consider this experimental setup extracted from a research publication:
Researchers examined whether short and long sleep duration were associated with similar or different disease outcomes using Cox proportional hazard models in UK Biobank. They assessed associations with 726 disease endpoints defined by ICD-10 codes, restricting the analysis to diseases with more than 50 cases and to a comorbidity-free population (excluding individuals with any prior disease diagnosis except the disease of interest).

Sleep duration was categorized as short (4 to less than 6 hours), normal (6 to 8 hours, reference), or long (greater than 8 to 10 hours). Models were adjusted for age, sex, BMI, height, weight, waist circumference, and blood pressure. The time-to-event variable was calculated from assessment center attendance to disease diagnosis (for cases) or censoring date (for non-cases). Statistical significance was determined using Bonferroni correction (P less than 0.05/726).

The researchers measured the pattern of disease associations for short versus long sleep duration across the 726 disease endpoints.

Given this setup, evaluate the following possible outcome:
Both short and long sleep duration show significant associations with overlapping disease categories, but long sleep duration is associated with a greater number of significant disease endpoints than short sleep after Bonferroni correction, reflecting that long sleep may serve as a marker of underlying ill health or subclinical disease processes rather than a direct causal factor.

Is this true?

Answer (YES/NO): NO